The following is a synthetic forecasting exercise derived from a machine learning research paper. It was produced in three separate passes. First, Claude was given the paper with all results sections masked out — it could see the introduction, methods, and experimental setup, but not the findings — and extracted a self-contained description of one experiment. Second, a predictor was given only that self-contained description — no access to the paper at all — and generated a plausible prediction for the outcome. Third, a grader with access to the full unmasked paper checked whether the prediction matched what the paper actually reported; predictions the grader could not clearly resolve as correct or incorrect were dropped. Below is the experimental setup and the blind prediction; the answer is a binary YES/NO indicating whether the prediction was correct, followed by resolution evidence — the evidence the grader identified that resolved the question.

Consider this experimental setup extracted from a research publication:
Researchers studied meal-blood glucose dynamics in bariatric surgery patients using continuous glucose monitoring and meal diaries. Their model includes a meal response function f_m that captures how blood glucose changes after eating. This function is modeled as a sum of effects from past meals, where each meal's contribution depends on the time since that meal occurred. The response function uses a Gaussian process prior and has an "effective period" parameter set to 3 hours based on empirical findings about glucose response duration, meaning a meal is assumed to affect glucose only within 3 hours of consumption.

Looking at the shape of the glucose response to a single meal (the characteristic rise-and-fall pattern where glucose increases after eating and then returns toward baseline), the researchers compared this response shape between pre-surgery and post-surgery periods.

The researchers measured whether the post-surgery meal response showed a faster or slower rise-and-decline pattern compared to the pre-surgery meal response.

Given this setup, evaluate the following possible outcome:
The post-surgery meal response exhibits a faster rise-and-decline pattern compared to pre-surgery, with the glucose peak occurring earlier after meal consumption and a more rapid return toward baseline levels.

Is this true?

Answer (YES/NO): YES